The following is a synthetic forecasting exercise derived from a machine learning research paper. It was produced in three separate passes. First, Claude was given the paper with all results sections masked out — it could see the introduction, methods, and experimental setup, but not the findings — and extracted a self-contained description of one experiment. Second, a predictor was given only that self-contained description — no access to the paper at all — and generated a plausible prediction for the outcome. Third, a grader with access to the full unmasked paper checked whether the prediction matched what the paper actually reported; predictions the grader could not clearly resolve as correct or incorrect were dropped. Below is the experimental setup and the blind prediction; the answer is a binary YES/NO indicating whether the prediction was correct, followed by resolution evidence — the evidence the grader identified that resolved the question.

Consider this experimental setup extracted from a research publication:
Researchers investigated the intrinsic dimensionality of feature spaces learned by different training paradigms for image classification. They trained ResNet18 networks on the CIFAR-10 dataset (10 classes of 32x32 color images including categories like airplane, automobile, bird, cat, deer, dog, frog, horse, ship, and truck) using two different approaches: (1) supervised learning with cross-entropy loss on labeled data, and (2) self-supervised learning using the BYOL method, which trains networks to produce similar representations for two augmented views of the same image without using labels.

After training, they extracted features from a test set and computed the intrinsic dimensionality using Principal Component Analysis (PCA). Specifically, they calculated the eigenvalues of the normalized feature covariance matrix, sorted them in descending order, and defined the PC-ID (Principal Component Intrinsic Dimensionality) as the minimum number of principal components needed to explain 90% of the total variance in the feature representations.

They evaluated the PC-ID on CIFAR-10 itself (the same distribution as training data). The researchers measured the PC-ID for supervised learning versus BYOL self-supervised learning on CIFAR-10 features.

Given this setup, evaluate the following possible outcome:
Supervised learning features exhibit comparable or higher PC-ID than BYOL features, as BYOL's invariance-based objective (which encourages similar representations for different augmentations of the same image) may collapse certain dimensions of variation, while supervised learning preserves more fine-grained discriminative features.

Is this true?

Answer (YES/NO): NO